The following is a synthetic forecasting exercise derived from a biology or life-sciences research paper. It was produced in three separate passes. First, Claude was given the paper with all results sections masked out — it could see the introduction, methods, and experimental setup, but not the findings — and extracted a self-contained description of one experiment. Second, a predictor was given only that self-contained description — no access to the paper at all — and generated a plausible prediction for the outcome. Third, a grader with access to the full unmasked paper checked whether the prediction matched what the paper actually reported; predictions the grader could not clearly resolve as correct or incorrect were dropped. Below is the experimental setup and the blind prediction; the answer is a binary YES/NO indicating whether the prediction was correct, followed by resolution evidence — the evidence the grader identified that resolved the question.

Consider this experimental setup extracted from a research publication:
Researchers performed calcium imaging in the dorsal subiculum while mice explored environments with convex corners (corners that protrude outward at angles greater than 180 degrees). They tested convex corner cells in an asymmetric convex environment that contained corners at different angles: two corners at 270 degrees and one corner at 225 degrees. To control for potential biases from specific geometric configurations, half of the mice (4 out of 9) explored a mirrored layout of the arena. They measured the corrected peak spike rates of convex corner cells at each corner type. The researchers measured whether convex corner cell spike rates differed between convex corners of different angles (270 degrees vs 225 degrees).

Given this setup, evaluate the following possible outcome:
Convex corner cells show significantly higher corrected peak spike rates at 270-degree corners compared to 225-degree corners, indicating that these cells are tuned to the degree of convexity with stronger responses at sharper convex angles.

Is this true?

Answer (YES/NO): NO